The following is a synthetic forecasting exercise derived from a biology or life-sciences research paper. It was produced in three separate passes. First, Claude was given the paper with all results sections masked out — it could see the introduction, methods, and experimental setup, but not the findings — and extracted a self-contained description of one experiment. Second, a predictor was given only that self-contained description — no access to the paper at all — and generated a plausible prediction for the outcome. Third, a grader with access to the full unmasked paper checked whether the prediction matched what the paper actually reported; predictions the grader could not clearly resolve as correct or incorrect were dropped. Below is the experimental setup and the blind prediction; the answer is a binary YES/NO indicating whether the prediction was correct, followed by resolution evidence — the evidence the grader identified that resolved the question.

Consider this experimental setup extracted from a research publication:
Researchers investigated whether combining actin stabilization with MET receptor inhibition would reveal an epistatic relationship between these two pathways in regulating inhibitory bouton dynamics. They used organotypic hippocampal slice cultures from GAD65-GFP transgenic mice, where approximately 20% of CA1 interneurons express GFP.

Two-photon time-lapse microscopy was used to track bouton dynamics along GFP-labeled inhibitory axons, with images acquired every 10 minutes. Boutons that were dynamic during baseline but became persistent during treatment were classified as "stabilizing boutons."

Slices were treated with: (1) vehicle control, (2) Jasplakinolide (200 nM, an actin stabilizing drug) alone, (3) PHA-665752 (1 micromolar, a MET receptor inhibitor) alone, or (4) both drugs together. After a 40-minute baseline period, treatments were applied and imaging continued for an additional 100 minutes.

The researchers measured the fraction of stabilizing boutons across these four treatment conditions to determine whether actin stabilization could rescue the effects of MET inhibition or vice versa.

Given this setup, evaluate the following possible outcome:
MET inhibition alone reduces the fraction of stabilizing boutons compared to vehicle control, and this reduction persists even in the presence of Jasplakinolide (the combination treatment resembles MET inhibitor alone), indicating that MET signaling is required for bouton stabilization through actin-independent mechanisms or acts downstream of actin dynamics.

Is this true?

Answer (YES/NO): NO